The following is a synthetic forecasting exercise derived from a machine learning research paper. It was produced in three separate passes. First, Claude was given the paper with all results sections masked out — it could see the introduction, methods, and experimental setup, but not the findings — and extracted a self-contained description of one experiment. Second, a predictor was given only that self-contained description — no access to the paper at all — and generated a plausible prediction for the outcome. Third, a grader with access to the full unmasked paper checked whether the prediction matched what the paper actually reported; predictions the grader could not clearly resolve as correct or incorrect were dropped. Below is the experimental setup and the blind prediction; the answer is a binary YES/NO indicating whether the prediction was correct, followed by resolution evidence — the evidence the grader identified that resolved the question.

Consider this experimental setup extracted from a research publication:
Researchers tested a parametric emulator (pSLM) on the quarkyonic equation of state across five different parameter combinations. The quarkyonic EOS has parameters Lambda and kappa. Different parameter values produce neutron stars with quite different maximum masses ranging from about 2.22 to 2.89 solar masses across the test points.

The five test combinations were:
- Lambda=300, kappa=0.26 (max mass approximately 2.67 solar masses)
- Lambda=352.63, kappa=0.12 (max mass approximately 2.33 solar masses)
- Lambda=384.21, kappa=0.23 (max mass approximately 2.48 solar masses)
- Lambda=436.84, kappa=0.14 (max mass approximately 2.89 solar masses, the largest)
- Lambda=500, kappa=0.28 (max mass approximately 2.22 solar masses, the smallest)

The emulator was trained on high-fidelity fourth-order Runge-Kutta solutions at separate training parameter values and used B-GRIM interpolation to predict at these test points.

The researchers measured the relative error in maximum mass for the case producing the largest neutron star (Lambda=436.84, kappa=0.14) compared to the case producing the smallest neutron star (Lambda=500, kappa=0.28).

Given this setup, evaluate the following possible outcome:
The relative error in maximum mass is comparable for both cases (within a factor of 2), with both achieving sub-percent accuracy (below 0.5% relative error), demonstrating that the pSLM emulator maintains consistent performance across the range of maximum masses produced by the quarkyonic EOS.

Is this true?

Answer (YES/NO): NO